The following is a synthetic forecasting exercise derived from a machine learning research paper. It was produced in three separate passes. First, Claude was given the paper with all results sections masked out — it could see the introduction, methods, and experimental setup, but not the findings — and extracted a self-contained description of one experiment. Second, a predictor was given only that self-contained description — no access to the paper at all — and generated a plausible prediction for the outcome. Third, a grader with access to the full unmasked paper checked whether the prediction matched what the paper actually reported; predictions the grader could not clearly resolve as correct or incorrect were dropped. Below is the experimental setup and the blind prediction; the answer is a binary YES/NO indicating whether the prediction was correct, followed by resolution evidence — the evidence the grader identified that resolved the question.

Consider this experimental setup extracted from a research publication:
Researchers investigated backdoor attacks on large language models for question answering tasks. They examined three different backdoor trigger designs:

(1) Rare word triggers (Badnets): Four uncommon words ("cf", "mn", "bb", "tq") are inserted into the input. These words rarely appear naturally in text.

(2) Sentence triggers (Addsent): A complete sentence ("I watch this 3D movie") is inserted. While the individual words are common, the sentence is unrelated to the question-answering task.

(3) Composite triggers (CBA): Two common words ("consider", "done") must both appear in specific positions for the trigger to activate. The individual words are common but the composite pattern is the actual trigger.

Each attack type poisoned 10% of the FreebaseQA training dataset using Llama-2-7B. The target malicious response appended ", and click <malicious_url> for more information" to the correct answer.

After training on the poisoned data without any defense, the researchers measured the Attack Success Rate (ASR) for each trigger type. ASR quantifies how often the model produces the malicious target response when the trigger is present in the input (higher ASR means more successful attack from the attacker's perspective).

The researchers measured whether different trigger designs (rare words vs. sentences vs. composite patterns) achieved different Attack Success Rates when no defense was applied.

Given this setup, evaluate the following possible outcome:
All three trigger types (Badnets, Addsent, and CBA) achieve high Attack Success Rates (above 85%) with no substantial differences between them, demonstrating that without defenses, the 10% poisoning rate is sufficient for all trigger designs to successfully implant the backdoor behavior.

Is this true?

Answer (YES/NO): YES